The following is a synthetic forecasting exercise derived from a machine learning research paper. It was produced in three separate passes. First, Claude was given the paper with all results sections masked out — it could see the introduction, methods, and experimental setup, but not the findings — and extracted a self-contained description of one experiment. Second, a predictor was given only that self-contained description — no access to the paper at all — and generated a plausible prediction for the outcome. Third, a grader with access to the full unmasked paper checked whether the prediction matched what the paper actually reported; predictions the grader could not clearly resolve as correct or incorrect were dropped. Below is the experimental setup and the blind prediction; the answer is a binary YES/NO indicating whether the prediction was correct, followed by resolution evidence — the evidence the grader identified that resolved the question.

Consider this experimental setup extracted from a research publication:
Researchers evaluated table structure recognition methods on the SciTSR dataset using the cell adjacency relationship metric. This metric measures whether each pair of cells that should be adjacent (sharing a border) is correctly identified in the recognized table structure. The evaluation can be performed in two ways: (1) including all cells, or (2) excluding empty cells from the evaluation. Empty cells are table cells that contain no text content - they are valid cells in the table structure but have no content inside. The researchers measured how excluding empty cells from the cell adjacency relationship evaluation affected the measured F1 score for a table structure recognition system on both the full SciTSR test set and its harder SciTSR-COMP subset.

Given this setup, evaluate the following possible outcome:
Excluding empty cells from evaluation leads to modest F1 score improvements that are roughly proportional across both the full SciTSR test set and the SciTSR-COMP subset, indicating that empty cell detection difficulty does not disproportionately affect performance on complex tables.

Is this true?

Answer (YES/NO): NO